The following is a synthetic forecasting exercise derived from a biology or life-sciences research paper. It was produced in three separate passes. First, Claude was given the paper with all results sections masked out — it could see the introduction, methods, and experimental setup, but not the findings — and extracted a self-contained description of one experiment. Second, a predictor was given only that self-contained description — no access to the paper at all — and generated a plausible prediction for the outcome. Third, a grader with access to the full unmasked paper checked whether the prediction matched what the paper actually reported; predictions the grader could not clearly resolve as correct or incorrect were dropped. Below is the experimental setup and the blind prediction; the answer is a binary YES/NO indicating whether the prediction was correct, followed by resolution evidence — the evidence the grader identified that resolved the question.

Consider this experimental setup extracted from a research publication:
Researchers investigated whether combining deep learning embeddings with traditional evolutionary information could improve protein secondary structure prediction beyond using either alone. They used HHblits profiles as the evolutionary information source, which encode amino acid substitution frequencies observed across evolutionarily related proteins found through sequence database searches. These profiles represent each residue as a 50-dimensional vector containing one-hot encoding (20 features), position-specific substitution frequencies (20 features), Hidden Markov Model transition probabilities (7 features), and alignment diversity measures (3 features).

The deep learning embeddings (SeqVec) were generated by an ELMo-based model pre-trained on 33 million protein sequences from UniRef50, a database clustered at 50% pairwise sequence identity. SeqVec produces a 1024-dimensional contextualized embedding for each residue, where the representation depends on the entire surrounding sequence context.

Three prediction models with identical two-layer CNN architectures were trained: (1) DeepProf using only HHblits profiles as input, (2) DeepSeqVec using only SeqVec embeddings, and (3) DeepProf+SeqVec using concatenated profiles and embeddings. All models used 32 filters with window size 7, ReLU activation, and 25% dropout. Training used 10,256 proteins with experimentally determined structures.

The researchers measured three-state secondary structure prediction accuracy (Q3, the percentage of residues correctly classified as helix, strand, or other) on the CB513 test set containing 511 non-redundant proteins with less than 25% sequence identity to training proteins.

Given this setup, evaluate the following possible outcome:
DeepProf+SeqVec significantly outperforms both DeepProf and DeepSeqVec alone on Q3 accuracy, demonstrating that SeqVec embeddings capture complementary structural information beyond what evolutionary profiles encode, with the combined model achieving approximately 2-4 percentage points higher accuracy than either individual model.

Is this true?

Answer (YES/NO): NO